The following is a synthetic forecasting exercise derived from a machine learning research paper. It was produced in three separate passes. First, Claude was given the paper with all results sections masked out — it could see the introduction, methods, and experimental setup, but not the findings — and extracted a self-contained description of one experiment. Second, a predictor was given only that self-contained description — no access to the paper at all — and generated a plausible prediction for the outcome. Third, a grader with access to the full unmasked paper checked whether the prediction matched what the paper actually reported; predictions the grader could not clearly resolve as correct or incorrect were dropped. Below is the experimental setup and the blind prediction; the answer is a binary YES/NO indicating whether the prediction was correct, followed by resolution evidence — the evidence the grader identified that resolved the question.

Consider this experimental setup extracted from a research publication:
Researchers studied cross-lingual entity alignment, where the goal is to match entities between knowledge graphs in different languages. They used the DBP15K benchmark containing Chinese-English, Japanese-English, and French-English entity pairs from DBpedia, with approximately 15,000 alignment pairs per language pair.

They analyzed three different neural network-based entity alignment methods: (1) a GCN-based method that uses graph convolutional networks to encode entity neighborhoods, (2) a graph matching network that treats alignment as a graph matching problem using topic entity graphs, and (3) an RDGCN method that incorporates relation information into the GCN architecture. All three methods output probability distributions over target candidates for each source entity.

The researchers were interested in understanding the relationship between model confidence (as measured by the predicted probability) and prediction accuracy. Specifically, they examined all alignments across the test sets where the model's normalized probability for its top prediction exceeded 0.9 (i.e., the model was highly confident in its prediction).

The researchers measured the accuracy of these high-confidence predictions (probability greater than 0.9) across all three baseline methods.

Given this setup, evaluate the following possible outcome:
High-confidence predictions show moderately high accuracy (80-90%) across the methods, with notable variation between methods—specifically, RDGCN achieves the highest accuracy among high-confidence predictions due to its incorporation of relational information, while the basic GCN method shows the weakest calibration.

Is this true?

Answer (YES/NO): NO